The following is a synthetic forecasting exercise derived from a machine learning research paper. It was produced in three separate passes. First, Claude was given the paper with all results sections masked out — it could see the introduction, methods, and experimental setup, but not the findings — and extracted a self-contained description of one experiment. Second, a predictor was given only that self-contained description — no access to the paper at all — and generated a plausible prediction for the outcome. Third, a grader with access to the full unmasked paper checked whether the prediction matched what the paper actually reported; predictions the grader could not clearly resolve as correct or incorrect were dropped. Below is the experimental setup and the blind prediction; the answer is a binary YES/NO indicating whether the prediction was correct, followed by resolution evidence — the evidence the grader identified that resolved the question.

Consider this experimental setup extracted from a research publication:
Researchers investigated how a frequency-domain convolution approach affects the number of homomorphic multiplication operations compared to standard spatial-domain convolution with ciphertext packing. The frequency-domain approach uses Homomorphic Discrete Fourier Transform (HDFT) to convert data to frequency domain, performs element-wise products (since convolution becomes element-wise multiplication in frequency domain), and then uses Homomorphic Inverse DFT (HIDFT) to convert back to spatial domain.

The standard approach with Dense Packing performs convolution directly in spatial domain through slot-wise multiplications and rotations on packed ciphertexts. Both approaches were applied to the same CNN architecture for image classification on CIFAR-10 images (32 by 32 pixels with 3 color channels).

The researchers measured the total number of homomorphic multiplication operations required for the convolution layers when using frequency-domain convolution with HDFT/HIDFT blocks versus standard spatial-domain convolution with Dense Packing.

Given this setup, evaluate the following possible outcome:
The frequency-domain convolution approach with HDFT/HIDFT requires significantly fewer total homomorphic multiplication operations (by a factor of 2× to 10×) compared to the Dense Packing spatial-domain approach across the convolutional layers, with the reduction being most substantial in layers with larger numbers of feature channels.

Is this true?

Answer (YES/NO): NO